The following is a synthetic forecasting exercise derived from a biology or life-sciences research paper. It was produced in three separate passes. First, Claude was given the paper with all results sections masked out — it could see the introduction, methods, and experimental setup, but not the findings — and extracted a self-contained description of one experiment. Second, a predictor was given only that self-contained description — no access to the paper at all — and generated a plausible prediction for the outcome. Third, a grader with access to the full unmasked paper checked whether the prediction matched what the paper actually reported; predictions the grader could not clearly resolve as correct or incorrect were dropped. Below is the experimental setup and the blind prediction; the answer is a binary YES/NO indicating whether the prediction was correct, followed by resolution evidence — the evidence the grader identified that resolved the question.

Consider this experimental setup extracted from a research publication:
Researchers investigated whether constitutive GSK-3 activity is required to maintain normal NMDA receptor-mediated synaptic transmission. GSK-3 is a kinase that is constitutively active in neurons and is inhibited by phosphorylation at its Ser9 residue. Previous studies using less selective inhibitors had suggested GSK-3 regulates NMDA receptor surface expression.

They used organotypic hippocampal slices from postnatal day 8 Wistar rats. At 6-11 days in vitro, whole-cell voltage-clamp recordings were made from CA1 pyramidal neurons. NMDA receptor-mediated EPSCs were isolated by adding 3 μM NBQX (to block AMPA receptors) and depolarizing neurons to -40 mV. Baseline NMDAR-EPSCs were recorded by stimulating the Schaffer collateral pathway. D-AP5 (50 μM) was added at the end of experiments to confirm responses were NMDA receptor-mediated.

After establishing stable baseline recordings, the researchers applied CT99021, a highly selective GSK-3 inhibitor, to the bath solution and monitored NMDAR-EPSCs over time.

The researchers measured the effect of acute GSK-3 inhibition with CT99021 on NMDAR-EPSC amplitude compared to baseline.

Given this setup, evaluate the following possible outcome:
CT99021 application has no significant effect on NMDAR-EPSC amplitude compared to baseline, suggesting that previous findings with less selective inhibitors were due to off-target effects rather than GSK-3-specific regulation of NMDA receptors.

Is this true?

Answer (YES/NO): NO